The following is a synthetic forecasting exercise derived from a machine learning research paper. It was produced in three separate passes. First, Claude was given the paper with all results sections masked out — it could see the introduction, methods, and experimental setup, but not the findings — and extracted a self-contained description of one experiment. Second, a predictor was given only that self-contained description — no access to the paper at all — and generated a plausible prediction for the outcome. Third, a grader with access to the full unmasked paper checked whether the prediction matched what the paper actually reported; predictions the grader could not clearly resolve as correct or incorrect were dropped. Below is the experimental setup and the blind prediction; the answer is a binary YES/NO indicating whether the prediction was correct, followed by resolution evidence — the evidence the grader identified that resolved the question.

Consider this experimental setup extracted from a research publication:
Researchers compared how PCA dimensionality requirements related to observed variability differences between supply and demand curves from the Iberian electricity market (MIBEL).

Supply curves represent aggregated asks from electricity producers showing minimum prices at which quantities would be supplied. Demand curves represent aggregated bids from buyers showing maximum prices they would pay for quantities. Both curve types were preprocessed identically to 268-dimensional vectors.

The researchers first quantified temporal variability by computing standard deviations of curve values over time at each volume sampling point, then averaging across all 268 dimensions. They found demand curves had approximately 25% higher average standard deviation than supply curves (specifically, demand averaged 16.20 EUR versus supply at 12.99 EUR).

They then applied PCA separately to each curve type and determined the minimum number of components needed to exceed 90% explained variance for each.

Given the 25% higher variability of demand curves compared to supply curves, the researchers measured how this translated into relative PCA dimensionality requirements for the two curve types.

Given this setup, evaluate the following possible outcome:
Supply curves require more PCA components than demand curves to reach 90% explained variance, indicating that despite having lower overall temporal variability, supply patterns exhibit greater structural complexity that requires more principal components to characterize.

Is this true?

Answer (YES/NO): NO